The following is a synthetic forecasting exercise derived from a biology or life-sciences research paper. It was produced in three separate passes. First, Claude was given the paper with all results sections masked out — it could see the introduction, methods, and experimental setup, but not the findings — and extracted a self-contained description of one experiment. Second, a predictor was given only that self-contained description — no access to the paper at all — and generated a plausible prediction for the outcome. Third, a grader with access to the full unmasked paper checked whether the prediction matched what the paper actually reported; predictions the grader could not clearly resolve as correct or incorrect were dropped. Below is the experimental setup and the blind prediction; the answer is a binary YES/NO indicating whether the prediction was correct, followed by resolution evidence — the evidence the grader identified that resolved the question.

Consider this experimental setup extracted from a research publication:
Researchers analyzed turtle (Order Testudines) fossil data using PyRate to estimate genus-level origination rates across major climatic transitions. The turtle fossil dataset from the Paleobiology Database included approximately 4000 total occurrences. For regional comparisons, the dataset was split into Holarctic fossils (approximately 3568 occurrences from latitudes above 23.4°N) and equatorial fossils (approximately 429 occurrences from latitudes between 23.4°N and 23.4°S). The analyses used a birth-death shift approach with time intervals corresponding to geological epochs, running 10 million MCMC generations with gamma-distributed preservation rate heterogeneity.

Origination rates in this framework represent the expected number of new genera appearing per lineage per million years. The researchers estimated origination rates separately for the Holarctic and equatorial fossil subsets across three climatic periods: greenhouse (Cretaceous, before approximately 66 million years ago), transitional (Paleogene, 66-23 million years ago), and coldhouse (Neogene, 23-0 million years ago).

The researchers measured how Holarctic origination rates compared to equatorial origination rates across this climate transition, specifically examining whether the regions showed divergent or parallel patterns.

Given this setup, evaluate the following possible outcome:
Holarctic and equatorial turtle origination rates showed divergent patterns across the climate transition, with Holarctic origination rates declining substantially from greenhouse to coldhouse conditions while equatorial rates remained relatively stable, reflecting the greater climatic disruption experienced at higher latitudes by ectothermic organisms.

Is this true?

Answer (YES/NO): NO